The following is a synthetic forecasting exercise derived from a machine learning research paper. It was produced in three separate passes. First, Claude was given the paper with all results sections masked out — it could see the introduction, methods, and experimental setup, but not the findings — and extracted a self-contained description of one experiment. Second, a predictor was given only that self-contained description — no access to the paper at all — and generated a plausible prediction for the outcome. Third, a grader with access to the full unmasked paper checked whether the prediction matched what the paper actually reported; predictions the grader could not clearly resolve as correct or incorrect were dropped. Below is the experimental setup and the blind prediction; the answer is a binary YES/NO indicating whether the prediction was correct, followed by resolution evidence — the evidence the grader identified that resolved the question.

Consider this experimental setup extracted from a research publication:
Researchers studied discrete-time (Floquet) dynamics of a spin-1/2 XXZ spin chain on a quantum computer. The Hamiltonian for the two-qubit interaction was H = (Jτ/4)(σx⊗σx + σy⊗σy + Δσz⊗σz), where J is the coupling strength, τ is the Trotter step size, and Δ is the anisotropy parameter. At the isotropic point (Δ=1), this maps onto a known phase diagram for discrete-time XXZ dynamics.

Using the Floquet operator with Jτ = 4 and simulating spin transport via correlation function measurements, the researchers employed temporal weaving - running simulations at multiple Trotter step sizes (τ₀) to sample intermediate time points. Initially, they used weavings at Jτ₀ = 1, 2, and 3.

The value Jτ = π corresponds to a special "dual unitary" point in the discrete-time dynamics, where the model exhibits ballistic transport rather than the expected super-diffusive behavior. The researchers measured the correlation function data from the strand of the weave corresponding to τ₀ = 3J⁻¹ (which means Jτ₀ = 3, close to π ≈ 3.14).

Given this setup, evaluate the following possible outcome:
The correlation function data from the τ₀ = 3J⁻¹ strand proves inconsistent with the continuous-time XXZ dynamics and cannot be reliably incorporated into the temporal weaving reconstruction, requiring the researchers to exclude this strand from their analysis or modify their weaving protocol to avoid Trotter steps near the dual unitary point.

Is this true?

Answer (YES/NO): YES